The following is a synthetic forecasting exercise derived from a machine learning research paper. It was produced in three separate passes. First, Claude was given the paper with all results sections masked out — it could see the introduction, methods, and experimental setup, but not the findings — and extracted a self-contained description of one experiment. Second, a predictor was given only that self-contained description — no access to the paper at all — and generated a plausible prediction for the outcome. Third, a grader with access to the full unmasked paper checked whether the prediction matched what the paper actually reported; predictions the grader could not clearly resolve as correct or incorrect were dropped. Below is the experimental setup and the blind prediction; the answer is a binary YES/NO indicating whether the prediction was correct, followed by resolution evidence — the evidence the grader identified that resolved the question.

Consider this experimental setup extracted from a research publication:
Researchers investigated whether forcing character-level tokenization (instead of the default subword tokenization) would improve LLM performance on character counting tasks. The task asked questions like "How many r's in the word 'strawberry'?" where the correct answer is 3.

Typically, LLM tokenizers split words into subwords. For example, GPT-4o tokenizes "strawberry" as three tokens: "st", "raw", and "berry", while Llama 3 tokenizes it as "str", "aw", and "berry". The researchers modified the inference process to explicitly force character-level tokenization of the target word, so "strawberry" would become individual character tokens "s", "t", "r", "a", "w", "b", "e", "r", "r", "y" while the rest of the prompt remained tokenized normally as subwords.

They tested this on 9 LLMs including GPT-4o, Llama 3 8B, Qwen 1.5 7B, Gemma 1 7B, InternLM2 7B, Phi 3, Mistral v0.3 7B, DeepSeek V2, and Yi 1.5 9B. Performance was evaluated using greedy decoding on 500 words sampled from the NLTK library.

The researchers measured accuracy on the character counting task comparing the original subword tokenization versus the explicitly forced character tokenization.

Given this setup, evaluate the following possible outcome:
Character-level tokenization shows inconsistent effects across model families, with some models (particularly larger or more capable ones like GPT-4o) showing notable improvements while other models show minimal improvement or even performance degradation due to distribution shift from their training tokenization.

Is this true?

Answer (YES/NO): NO